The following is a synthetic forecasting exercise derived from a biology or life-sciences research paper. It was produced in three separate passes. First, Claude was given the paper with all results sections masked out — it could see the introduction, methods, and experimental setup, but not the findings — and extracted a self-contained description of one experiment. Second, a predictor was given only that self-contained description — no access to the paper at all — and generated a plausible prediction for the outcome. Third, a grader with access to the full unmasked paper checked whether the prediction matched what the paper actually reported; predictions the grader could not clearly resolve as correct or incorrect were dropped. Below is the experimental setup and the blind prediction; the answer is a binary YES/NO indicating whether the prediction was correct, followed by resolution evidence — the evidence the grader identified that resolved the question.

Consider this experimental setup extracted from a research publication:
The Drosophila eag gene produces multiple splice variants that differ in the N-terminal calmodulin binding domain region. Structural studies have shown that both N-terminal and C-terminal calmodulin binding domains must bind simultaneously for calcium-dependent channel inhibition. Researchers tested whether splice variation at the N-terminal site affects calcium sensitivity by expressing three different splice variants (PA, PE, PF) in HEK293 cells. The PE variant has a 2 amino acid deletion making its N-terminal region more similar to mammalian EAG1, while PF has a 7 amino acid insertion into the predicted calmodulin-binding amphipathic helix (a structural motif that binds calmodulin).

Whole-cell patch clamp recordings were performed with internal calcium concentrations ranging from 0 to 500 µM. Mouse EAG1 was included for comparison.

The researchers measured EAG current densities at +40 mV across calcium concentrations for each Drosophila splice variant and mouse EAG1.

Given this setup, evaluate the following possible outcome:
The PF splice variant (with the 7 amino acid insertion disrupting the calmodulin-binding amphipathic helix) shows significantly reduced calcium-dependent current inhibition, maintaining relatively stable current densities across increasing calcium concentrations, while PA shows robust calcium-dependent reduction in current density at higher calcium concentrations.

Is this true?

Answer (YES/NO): NO